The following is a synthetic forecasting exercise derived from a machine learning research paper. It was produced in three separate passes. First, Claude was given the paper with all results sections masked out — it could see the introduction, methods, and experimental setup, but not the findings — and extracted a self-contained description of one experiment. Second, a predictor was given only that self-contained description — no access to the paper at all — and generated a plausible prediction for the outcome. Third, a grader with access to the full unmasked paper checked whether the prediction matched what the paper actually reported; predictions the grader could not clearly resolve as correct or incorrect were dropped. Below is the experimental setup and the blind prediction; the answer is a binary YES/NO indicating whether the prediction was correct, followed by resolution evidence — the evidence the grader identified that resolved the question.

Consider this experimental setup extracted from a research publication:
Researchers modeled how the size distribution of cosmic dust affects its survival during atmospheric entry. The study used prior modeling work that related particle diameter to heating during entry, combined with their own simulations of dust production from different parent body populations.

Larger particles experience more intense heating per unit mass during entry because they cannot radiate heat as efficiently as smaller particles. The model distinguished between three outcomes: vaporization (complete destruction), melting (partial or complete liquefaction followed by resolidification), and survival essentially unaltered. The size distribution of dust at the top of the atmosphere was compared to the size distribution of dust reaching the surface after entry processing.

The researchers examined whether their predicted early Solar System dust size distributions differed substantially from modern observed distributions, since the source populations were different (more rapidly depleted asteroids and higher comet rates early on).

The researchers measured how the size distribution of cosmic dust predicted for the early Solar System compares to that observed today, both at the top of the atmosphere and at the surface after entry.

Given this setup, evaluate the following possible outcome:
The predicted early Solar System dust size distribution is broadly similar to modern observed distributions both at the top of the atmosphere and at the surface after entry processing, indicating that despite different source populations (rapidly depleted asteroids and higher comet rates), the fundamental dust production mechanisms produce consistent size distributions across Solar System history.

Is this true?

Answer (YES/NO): YES